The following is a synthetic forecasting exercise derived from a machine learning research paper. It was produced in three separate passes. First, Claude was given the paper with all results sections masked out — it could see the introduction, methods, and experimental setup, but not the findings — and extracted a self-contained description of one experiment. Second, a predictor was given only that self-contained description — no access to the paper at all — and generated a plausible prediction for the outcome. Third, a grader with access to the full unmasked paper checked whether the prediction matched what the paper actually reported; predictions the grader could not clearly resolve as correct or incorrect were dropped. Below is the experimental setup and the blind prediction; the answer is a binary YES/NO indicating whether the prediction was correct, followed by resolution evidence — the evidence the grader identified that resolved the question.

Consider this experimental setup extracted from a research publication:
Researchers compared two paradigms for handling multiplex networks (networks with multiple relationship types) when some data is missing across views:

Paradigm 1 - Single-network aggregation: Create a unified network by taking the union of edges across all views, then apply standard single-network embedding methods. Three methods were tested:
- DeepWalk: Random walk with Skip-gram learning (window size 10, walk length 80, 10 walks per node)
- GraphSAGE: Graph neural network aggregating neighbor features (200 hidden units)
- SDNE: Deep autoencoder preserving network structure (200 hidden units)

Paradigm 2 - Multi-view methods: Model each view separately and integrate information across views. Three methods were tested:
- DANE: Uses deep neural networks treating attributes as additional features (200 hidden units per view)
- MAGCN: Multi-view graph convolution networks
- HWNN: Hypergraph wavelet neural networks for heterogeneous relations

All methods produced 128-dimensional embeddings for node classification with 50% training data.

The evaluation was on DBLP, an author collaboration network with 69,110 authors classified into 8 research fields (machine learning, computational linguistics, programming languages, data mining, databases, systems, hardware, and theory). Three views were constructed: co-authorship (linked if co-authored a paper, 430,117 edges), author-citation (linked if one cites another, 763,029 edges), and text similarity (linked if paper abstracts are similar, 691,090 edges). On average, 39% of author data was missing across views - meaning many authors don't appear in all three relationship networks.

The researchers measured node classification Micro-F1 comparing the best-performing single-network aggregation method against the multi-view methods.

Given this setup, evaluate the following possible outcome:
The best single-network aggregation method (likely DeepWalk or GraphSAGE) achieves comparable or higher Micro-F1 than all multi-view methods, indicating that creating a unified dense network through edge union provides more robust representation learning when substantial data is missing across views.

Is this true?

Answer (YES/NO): NO